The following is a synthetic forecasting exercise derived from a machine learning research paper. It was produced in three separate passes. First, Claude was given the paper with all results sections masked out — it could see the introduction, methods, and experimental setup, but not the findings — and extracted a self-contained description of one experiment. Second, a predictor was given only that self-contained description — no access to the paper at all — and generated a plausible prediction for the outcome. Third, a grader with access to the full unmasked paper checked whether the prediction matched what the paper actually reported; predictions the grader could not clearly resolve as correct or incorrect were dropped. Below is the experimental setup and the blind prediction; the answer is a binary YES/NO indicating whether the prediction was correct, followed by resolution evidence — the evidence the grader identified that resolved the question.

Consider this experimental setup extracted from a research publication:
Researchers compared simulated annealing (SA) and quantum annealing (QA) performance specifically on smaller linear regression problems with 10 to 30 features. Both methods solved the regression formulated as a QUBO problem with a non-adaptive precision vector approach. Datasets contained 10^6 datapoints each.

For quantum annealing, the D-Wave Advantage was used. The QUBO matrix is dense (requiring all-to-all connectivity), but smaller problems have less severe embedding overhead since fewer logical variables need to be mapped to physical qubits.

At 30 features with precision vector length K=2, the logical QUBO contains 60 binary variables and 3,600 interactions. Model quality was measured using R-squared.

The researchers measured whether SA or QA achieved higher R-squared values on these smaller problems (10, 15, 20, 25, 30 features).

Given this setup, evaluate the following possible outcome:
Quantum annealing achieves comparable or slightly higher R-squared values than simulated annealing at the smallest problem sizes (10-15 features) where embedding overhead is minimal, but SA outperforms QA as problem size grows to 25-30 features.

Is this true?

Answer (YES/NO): YES